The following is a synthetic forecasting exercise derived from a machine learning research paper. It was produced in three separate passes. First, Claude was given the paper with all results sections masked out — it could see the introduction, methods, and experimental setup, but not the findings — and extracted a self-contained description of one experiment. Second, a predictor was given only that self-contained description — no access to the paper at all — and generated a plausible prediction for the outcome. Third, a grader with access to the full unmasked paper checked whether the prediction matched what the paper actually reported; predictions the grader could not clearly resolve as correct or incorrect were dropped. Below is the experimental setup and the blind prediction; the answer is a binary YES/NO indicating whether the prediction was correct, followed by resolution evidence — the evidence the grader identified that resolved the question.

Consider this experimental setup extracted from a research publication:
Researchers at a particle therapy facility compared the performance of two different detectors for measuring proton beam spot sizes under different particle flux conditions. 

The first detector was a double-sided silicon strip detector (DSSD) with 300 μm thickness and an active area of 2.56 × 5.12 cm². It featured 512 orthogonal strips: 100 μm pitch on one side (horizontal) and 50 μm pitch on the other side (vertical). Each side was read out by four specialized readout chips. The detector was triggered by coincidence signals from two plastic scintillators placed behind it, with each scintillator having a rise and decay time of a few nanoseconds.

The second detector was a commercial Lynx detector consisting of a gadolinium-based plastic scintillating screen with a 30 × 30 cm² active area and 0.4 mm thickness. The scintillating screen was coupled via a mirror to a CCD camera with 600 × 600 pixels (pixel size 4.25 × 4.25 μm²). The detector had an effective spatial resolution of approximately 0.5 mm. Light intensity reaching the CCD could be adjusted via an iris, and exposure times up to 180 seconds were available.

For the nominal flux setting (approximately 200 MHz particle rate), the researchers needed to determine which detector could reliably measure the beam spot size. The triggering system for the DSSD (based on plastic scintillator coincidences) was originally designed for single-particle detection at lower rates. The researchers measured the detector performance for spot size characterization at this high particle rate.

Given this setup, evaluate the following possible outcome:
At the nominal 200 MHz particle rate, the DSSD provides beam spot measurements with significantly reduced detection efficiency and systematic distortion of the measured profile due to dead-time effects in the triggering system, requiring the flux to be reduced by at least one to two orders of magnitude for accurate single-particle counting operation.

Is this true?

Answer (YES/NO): NO